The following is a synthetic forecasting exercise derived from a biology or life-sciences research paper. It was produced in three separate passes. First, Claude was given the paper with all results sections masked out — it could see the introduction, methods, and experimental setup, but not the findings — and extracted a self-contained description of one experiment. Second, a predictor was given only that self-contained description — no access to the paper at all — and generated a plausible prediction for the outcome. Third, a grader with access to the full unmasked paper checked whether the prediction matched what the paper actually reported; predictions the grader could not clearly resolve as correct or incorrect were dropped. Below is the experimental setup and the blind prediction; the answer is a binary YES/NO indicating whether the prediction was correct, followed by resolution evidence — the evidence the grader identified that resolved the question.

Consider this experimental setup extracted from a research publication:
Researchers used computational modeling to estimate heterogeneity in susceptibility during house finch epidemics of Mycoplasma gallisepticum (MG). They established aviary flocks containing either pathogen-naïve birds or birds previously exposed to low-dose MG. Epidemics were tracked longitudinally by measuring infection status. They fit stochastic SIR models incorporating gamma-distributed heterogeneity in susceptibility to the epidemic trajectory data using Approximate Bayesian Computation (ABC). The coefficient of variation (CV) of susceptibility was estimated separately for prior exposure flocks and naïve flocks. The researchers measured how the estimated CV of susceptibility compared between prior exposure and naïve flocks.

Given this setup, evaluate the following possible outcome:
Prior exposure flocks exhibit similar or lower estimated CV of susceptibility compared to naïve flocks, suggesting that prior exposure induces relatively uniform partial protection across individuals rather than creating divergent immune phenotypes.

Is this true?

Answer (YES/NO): NO